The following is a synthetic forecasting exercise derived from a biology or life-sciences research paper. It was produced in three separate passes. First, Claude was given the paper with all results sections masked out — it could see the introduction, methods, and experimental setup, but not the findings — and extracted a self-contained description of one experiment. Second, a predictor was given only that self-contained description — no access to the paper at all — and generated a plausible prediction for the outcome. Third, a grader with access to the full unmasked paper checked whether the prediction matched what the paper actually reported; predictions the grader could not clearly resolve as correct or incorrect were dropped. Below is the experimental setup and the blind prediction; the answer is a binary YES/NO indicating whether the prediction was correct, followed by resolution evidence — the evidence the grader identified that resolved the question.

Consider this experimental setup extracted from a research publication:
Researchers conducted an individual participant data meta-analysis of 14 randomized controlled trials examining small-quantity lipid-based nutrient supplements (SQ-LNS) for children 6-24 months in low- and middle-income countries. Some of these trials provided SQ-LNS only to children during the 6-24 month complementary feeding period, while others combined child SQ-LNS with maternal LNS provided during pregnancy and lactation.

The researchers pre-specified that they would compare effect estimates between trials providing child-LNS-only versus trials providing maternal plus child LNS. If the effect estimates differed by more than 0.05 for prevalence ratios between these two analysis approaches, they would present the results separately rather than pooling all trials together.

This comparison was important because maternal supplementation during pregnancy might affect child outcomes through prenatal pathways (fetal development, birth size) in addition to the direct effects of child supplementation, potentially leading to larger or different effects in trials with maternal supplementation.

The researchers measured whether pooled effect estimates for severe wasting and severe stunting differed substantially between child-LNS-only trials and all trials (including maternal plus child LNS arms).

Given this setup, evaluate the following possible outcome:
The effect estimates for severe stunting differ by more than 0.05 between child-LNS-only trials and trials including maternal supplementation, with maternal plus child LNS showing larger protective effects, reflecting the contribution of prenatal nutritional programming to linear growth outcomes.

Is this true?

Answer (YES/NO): NO